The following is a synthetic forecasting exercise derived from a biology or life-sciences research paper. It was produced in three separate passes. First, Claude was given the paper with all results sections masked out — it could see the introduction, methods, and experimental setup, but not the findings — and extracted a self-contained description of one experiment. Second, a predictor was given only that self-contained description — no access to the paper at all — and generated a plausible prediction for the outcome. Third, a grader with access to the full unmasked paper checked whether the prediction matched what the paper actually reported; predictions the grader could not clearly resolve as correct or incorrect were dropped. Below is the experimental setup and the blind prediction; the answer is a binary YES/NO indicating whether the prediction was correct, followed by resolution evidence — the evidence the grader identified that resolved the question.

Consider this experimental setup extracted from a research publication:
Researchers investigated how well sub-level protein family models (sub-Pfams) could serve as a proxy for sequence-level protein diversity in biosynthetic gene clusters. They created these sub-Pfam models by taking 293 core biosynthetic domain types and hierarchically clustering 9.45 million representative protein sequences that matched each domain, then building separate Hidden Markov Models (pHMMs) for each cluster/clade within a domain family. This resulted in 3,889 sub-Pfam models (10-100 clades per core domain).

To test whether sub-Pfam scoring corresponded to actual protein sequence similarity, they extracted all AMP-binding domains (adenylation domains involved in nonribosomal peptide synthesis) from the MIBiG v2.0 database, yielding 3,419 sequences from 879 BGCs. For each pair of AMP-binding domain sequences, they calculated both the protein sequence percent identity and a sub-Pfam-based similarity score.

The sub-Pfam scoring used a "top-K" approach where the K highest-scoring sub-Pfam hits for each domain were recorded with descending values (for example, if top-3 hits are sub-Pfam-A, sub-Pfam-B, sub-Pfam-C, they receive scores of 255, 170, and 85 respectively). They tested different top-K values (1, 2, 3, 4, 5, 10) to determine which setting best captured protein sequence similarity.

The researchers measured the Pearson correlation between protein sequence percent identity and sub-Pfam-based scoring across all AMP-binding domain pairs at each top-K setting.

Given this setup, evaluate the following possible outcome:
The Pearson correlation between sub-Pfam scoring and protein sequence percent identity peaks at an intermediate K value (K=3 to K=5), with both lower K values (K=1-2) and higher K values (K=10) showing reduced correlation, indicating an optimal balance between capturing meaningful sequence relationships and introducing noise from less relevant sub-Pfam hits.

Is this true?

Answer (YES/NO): NO